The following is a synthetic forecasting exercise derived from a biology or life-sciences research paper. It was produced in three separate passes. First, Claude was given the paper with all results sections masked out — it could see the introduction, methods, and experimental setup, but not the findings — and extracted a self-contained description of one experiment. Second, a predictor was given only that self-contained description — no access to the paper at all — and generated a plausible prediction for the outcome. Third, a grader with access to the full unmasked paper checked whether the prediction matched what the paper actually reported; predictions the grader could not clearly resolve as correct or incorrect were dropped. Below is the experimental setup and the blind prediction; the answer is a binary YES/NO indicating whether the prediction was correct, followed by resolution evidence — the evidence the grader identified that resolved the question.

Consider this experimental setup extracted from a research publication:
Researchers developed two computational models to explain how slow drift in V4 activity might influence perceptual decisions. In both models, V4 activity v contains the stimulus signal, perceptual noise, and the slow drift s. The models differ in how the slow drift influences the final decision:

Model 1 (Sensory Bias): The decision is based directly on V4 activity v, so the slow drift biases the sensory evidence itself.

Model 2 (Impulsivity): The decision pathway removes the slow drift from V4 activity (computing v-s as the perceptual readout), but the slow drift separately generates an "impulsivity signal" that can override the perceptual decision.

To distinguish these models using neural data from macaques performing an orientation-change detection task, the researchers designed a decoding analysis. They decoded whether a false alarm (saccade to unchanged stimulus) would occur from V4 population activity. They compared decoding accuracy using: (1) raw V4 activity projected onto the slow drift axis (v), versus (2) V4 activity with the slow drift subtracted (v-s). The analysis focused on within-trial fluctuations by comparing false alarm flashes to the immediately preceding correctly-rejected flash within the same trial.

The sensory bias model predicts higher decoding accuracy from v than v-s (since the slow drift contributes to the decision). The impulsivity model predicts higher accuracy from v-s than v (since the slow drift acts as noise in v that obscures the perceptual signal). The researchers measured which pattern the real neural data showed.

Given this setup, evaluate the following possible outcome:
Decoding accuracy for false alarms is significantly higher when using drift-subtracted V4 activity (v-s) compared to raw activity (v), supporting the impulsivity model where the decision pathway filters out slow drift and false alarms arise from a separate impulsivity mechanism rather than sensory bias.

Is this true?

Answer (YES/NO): YES